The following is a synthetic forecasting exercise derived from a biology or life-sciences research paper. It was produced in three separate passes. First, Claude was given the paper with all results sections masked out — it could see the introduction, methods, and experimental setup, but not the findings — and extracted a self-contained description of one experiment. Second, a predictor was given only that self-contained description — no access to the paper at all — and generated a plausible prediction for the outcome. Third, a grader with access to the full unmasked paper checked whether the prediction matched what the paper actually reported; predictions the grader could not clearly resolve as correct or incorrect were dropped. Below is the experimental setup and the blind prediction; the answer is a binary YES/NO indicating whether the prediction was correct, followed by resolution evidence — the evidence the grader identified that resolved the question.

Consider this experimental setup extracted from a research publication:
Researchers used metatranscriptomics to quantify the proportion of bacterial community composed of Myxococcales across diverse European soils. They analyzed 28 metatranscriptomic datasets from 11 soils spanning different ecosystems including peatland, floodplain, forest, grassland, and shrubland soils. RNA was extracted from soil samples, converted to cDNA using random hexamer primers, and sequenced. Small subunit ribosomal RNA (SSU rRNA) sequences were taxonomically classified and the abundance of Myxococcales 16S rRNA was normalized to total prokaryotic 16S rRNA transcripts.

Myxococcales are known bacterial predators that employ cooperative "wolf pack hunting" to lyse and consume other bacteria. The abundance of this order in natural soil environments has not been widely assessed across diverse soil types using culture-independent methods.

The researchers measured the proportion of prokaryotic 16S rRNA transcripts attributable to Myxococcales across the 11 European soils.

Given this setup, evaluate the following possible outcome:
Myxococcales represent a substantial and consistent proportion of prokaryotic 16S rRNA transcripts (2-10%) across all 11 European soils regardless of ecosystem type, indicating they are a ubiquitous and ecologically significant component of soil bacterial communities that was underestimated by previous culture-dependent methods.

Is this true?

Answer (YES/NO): NO